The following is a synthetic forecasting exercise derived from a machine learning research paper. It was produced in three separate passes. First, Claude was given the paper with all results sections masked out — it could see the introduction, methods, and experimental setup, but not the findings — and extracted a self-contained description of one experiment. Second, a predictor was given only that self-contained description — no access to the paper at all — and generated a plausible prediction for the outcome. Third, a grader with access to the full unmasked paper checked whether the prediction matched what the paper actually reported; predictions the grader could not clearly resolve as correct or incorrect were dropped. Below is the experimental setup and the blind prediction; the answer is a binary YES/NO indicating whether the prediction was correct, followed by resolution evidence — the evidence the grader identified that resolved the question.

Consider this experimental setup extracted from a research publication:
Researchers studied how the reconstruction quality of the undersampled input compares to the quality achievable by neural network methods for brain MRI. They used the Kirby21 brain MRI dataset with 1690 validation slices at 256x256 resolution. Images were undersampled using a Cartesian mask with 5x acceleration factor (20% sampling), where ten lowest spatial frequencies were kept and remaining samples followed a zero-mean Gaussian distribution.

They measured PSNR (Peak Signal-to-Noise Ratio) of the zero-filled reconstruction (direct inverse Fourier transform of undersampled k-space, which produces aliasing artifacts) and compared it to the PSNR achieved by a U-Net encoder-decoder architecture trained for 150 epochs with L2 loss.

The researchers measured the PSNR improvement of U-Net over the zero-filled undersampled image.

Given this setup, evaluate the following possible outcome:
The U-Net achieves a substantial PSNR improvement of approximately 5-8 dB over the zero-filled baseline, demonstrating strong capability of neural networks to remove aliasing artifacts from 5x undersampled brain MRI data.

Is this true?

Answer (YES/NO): YES